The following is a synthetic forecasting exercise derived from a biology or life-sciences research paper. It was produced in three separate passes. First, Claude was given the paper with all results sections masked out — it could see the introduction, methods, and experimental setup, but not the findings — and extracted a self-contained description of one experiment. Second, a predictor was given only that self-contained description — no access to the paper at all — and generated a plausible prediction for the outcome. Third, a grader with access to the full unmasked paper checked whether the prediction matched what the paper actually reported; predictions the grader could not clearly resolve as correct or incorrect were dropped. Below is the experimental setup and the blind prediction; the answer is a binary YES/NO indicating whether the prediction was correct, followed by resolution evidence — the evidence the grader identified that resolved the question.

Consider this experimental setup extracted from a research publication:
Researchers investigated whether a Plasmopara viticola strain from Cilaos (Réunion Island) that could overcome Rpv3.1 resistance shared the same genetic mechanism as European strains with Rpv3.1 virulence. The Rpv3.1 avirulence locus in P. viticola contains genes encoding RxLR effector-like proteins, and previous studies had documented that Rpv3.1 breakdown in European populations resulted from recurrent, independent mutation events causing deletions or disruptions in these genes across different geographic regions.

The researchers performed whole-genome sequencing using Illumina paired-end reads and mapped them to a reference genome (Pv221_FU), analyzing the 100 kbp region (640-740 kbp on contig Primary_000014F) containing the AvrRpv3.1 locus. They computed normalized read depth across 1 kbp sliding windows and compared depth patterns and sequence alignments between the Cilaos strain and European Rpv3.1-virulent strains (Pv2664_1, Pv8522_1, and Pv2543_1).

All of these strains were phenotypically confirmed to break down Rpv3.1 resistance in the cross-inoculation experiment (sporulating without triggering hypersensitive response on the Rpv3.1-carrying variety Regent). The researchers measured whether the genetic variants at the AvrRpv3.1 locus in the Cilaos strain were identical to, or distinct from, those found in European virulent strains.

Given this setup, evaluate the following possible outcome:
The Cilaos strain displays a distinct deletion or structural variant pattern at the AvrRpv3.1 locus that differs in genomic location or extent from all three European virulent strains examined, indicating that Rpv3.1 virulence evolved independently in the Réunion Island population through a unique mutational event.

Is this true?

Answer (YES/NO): NO